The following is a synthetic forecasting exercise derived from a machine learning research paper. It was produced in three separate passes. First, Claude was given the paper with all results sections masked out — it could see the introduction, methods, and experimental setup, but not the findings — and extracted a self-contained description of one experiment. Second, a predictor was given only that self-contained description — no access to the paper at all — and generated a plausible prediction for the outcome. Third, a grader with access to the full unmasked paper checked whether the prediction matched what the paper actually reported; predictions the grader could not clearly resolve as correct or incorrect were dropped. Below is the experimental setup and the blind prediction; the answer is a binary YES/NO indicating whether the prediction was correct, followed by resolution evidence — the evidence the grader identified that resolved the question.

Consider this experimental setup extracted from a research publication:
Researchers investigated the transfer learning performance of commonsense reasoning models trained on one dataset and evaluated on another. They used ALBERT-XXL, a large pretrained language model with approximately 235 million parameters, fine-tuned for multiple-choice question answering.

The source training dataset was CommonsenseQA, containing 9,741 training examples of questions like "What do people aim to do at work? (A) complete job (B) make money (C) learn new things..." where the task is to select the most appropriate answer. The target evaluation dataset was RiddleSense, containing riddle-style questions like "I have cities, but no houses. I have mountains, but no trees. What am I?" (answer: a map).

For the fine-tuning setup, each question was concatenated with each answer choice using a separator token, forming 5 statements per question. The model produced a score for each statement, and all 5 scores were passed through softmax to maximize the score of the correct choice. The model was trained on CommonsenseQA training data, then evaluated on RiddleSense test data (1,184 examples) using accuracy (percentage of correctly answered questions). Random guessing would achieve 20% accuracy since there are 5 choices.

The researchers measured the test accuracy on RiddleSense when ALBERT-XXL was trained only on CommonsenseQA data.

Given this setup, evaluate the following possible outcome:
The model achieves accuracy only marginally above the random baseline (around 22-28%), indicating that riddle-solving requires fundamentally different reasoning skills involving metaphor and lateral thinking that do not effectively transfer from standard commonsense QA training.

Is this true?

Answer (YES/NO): NO